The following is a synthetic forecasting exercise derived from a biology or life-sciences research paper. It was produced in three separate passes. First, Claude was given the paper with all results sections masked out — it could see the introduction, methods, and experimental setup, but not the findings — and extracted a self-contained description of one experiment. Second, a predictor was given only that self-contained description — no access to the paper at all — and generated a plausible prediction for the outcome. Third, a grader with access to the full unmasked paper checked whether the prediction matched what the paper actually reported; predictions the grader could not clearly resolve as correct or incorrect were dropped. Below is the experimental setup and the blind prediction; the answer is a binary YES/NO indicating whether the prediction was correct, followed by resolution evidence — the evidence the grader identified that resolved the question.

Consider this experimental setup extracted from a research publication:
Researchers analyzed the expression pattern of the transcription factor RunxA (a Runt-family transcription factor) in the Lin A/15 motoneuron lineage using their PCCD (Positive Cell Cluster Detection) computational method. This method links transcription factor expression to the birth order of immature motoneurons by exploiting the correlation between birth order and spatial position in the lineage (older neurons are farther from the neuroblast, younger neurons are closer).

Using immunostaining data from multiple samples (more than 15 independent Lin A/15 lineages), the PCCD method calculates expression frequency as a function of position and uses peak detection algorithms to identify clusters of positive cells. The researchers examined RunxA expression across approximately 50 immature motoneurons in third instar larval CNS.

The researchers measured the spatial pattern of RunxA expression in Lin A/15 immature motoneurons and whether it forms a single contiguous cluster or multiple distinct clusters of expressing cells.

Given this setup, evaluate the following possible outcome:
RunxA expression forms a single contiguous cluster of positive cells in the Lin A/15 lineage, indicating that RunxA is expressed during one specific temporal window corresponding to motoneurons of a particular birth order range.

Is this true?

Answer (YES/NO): NO